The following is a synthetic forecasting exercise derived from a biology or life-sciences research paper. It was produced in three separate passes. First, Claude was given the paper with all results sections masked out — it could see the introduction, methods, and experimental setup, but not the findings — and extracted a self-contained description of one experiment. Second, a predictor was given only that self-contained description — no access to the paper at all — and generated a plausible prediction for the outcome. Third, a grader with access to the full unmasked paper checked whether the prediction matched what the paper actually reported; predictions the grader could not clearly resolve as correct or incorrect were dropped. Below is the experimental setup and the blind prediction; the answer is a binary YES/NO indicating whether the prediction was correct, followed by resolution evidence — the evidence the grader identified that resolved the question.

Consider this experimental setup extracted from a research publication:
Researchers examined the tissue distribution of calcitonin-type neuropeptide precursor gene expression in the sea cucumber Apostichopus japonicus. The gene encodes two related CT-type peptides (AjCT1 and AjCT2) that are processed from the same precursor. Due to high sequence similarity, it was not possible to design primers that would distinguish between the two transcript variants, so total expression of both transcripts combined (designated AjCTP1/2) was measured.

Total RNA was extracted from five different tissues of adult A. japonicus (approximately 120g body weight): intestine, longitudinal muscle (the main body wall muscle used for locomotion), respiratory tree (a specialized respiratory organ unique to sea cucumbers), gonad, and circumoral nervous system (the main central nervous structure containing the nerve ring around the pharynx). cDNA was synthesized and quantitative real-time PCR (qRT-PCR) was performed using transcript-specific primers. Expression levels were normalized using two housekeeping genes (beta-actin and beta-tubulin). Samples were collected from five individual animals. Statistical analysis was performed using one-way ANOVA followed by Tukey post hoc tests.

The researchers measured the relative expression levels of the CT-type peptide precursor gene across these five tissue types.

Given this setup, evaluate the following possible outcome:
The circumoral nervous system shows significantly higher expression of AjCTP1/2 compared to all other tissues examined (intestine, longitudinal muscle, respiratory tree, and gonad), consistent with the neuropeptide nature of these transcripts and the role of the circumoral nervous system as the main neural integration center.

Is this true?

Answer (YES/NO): YES